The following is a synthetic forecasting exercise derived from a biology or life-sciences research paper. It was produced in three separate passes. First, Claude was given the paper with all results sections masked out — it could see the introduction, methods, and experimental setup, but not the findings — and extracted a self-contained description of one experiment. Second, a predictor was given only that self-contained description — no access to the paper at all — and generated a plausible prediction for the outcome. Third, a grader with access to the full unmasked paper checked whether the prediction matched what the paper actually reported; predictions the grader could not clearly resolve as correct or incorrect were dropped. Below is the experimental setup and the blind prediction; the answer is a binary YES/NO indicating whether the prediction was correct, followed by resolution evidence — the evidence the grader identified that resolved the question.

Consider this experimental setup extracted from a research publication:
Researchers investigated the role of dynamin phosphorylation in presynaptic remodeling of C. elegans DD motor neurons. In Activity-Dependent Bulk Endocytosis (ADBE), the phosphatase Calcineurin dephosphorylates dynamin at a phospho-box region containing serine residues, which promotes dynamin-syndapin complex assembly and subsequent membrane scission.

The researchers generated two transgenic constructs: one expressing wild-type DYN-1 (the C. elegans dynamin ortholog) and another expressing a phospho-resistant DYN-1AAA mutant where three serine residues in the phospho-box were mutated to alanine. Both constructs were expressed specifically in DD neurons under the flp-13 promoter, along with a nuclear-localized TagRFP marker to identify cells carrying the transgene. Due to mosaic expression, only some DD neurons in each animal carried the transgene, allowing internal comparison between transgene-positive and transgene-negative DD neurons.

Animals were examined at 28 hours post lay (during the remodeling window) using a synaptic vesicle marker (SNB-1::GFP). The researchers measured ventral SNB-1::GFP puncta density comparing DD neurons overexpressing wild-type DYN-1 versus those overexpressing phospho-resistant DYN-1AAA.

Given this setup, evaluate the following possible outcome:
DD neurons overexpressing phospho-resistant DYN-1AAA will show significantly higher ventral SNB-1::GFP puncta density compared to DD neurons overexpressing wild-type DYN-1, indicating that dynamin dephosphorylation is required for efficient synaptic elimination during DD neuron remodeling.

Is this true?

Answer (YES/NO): NO